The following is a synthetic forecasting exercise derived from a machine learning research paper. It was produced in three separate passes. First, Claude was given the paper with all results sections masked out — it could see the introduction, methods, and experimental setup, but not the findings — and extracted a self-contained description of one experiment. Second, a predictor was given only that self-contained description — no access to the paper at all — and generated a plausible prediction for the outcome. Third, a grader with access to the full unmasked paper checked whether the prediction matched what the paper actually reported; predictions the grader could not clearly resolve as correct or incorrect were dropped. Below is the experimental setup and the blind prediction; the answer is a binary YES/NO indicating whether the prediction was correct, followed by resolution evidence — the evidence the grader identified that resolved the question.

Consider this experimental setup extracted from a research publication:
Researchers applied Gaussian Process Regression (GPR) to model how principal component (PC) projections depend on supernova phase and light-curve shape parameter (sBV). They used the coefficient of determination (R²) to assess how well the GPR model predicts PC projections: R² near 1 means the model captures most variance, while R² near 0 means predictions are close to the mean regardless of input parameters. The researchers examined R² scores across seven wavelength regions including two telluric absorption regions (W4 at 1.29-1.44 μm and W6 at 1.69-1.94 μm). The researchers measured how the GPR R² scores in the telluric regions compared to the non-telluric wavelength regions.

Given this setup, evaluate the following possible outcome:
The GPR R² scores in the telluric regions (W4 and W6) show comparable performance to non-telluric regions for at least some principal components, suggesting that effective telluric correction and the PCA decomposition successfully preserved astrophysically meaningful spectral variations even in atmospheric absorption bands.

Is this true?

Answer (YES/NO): NO